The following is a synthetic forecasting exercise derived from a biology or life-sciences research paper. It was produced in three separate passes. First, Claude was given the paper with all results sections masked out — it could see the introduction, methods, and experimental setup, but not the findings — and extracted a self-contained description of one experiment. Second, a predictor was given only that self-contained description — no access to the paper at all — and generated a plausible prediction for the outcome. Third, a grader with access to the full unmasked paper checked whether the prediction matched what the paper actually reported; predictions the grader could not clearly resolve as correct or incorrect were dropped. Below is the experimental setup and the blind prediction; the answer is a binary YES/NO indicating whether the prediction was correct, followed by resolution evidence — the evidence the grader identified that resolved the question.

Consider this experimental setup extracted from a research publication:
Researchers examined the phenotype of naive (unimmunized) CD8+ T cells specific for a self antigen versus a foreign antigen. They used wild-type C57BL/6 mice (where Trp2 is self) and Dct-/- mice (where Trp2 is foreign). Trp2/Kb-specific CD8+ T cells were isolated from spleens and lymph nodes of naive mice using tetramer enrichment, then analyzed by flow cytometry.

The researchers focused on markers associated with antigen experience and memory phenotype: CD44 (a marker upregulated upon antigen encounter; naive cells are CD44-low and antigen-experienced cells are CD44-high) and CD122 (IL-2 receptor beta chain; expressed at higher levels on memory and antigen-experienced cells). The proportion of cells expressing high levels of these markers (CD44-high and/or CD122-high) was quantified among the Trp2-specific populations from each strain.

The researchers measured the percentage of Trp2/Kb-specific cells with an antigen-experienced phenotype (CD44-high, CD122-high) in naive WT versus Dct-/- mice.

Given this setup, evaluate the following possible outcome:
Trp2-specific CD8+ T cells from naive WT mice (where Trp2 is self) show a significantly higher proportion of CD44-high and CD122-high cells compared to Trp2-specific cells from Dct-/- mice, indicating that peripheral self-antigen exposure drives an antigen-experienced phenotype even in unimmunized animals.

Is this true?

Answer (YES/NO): NO